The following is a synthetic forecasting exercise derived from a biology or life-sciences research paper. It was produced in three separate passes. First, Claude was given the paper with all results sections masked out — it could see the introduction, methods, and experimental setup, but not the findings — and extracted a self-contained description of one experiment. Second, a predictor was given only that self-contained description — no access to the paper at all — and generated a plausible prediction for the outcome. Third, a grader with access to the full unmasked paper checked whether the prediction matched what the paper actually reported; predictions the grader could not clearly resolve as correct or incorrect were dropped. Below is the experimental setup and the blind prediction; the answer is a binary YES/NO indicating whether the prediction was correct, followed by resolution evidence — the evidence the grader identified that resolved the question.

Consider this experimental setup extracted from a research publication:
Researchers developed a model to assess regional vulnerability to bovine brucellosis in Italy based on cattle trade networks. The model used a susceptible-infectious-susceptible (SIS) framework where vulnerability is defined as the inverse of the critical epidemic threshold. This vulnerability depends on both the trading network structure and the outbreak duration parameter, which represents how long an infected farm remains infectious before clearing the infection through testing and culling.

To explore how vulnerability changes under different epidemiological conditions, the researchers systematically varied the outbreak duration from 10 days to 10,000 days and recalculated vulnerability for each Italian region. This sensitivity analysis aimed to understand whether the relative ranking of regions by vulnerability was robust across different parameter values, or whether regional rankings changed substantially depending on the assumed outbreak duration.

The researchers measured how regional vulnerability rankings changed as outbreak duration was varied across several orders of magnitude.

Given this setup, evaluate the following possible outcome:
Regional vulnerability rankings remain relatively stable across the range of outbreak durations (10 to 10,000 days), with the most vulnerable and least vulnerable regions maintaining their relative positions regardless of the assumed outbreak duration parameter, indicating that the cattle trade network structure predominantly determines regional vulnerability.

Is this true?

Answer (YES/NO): YES